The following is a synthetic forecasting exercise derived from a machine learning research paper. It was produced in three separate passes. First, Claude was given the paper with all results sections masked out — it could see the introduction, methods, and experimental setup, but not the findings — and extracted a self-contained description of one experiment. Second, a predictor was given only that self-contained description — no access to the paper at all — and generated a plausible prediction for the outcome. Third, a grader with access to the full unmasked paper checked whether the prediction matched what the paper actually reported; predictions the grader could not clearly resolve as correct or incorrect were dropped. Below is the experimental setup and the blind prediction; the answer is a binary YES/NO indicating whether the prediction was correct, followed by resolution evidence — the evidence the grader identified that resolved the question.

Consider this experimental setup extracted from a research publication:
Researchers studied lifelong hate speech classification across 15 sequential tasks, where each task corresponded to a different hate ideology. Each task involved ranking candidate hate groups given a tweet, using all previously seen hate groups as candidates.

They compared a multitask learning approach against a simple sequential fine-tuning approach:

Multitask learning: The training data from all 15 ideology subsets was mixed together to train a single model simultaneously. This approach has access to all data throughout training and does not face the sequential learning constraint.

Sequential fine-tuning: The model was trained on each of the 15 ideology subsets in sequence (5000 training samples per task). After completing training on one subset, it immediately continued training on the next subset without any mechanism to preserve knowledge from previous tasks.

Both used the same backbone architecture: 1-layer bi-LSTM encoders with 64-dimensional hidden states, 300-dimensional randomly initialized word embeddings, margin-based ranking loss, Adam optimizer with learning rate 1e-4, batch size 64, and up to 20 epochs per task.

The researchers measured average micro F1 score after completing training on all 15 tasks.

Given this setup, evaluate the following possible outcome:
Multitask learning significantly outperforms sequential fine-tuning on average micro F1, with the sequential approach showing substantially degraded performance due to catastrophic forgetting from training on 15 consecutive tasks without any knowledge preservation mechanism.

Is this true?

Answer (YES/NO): YES